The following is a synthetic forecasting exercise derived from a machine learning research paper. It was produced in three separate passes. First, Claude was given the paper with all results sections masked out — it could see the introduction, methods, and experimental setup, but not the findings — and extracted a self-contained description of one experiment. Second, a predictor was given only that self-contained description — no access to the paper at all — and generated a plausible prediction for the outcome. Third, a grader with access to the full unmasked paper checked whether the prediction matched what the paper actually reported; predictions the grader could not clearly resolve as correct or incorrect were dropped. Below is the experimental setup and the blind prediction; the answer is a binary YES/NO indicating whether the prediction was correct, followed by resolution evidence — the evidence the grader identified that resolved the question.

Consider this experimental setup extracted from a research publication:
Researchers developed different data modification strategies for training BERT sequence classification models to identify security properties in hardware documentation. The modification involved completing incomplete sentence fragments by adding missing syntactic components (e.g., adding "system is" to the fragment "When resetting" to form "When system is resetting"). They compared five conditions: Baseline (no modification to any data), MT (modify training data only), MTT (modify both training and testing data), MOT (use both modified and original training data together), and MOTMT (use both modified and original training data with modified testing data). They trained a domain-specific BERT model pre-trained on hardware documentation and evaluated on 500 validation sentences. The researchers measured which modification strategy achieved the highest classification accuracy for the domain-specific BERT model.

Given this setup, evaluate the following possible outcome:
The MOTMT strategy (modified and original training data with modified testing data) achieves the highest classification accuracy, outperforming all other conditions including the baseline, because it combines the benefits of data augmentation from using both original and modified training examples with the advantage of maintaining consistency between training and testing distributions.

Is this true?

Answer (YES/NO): NO